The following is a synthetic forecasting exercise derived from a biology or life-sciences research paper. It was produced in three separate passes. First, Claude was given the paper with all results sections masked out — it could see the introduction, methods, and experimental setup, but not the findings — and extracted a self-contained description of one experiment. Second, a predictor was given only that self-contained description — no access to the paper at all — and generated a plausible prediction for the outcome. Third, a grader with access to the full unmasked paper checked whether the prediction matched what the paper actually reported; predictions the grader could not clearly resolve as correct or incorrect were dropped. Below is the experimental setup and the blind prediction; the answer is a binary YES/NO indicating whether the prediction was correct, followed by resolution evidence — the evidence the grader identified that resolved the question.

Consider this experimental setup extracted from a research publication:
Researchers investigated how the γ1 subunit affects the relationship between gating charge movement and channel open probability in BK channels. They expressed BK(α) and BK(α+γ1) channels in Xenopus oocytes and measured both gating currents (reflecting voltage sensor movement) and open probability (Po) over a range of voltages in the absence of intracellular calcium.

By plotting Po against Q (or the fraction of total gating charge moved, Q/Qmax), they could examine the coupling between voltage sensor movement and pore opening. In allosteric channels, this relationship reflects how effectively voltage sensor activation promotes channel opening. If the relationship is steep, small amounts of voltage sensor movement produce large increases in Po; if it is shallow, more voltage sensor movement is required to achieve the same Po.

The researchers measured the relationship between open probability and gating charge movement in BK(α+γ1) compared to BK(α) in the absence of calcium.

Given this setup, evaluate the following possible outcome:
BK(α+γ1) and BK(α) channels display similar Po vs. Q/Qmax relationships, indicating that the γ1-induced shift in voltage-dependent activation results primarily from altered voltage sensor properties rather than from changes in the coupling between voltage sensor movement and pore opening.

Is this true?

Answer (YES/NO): NO